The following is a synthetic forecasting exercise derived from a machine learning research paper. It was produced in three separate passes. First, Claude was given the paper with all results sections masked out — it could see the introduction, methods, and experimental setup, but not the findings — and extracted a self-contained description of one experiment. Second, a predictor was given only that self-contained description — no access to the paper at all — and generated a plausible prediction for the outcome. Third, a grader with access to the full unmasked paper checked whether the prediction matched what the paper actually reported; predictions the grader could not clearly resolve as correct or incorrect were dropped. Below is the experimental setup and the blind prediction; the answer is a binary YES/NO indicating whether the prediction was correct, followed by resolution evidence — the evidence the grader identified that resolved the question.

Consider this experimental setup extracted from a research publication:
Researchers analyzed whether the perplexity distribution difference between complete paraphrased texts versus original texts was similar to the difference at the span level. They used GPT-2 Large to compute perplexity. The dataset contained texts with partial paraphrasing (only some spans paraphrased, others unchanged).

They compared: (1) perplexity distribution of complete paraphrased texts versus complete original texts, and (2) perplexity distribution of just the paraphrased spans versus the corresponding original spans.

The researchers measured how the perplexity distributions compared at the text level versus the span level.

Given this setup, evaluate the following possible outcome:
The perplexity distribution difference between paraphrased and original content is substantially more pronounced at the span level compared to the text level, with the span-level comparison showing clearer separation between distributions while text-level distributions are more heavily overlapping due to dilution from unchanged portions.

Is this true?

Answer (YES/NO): YES